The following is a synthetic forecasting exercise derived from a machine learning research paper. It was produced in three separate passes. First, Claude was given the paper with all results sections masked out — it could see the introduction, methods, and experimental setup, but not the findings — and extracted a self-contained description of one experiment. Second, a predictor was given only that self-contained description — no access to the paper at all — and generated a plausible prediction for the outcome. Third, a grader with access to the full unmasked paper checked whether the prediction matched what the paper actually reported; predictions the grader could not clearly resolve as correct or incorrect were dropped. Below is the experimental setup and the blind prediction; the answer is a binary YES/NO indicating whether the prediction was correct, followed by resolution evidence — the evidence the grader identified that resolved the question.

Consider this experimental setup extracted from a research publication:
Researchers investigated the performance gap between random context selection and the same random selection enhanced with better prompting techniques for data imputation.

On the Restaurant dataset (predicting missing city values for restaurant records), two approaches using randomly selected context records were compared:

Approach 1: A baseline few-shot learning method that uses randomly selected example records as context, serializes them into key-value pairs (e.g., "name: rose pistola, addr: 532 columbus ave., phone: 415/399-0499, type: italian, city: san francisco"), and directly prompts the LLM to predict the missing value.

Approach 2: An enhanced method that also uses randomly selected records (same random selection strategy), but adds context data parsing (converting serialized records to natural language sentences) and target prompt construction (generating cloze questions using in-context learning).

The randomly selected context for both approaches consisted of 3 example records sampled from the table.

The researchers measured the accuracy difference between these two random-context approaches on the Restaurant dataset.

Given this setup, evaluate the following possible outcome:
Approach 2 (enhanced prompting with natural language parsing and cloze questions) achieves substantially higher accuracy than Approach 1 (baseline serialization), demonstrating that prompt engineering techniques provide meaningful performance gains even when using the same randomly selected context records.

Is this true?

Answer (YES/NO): YES